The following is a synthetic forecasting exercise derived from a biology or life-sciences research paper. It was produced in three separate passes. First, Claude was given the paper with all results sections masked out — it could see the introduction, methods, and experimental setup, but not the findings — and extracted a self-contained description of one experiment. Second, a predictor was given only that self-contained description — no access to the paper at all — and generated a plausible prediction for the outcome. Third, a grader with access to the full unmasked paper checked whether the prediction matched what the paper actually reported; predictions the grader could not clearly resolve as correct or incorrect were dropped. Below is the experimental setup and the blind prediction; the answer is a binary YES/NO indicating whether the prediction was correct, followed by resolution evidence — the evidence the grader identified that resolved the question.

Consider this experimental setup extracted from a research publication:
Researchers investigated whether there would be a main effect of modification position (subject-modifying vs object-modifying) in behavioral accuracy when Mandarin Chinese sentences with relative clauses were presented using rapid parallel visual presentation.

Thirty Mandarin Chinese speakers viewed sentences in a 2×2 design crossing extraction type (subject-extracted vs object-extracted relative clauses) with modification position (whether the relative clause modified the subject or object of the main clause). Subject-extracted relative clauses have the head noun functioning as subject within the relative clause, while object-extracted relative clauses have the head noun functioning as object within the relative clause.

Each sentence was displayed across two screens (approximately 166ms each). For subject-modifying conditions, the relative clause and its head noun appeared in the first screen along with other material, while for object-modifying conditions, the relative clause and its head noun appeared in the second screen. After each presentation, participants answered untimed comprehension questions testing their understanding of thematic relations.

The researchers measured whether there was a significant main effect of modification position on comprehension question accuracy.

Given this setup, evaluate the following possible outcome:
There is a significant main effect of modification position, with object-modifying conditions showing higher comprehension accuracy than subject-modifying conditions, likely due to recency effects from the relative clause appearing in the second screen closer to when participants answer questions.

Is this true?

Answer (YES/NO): NO